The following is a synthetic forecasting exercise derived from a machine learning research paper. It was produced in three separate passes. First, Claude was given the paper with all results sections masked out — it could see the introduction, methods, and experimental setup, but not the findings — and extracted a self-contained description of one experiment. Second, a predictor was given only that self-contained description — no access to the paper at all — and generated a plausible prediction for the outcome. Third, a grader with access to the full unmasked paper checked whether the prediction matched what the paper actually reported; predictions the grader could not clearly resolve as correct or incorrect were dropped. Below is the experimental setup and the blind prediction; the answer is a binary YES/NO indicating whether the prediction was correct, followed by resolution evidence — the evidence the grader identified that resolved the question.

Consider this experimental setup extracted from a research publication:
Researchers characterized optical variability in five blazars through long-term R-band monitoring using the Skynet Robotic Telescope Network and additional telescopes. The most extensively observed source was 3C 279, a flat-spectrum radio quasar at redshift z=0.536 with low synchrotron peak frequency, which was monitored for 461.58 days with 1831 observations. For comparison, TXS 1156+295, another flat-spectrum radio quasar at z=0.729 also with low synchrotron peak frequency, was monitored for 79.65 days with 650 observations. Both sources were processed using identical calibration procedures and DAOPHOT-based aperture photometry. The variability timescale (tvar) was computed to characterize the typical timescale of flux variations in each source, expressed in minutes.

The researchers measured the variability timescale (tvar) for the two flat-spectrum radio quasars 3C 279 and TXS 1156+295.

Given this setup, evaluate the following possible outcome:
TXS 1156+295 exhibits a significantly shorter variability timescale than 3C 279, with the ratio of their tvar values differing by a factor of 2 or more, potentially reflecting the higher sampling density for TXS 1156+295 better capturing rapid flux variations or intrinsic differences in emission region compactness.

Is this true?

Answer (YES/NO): NO